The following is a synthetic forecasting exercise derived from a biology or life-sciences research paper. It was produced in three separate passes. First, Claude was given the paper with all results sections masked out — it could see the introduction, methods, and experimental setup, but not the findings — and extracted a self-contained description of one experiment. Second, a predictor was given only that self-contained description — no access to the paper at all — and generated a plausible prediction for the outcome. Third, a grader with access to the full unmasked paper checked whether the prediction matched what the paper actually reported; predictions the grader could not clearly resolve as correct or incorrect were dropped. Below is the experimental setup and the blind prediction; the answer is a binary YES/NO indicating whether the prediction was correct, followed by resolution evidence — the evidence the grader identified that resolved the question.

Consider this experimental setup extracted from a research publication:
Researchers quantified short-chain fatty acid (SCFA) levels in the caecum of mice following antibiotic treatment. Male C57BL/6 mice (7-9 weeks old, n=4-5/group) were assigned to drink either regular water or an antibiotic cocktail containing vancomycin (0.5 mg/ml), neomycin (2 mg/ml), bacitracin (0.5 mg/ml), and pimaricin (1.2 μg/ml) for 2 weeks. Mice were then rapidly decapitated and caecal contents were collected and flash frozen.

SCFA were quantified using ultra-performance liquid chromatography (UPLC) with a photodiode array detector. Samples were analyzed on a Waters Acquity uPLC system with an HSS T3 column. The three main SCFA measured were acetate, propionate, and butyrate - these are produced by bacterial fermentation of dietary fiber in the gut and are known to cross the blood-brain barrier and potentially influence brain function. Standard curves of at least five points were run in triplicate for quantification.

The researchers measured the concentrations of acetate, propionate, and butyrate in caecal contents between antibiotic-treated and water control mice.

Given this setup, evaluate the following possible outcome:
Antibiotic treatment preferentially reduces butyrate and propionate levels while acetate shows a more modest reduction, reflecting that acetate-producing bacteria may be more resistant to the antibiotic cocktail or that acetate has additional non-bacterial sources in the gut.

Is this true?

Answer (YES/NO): YES